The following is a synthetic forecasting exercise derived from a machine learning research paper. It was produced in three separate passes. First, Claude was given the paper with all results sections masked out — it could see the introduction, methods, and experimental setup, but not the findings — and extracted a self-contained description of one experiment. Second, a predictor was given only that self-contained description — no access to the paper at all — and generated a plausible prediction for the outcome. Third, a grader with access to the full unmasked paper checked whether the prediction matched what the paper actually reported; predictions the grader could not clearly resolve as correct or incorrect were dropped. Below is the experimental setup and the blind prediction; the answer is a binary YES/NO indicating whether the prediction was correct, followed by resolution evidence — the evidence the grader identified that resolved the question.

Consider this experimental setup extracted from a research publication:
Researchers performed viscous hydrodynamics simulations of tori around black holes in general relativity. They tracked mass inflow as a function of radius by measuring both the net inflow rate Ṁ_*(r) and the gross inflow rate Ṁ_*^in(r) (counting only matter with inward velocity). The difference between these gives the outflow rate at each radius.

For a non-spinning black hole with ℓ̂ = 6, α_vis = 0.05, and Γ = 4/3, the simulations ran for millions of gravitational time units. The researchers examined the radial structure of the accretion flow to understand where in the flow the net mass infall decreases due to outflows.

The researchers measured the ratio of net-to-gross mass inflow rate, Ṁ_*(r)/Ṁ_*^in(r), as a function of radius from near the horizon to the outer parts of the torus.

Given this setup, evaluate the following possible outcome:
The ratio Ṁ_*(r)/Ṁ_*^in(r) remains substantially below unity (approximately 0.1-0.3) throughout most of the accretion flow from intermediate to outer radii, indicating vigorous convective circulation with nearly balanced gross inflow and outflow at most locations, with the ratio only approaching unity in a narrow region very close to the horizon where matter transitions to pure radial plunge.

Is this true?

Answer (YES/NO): NO